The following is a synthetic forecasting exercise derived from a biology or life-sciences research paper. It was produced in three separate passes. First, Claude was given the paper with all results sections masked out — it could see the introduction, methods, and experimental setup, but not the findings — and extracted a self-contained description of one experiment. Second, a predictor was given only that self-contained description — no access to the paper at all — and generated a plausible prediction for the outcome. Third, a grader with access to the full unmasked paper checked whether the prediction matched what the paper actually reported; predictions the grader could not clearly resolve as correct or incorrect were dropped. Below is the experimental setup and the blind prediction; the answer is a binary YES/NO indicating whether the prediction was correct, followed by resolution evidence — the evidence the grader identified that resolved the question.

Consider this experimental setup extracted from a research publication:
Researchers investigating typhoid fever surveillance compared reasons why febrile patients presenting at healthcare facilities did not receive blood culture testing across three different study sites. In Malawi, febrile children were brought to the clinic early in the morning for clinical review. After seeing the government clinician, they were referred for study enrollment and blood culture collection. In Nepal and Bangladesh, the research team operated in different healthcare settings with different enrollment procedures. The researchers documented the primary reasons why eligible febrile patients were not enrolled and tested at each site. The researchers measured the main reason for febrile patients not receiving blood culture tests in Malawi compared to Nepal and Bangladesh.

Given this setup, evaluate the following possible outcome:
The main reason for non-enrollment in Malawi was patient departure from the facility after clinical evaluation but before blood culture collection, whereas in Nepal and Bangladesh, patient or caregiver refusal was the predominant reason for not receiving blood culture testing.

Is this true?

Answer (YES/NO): NO